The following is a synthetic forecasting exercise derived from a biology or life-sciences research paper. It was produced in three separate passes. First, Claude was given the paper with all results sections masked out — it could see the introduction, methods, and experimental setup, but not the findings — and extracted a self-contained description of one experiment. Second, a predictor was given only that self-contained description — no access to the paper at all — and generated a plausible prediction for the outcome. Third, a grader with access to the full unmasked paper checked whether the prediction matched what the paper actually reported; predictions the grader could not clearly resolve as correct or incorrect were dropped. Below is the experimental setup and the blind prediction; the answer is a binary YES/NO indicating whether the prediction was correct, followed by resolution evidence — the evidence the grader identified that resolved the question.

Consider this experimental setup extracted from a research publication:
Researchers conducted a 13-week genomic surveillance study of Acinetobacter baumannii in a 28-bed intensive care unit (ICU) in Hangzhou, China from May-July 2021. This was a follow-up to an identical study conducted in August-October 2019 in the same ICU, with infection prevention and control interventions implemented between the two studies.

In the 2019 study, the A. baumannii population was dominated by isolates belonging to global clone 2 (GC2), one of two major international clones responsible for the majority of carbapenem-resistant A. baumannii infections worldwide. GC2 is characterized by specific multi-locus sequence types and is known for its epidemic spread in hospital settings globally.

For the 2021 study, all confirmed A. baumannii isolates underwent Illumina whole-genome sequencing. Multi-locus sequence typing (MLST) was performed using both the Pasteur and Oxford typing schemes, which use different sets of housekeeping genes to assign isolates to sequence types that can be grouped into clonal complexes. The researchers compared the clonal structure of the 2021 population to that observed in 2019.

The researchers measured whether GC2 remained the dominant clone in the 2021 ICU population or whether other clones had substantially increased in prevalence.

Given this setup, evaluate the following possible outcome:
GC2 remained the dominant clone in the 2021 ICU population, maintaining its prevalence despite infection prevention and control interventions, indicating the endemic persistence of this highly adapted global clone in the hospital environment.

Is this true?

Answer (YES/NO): NO